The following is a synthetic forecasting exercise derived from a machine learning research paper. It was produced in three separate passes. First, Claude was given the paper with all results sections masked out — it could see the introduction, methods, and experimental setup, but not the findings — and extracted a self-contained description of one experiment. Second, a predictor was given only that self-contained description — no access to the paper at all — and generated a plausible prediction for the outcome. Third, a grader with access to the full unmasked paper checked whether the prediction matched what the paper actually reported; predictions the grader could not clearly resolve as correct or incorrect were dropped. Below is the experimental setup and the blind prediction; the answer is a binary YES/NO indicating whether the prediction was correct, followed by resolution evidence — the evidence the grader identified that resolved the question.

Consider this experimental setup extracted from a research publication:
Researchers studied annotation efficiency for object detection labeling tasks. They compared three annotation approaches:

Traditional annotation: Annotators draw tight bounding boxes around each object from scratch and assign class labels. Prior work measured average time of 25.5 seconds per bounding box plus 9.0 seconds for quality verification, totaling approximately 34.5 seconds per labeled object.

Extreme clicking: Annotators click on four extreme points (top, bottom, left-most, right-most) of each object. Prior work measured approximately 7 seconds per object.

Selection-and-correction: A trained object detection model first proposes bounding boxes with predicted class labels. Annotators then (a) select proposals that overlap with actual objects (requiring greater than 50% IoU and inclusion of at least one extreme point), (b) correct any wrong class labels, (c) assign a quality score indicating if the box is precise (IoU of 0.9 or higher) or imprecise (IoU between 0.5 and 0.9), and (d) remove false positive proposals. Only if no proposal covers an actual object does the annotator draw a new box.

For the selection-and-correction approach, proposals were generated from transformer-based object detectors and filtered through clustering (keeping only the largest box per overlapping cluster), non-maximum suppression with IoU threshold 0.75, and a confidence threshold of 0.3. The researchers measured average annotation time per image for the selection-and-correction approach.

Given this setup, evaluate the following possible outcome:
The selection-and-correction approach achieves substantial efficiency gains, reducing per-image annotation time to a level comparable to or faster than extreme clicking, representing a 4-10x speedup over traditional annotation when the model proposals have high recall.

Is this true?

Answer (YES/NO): NO